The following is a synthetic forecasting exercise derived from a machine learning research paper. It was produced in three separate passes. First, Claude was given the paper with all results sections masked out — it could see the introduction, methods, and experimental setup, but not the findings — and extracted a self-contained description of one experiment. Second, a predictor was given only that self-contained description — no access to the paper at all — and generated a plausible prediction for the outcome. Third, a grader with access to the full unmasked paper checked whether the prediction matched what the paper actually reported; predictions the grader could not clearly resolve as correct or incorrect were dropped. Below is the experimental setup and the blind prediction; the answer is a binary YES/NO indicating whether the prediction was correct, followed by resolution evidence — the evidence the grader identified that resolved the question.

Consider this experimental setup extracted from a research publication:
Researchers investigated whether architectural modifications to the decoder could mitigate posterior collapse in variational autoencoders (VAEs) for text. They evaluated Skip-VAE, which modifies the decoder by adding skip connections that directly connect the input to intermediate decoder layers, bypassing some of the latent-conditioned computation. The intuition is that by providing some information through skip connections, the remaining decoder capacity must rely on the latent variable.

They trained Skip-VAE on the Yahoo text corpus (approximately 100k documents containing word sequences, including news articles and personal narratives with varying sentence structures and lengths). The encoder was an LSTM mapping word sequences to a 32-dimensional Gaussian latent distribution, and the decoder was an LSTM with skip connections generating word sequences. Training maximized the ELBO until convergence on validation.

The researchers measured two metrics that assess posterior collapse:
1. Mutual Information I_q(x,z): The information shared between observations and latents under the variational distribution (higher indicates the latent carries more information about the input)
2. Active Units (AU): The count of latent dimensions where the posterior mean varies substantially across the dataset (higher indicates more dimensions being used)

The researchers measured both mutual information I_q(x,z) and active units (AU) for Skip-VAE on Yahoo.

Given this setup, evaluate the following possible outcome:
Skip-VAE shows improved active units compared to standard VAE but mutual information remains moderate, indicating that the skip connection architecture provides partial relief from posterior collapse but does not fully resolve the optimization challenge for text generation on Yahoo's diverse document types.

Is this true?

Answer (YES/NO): NO